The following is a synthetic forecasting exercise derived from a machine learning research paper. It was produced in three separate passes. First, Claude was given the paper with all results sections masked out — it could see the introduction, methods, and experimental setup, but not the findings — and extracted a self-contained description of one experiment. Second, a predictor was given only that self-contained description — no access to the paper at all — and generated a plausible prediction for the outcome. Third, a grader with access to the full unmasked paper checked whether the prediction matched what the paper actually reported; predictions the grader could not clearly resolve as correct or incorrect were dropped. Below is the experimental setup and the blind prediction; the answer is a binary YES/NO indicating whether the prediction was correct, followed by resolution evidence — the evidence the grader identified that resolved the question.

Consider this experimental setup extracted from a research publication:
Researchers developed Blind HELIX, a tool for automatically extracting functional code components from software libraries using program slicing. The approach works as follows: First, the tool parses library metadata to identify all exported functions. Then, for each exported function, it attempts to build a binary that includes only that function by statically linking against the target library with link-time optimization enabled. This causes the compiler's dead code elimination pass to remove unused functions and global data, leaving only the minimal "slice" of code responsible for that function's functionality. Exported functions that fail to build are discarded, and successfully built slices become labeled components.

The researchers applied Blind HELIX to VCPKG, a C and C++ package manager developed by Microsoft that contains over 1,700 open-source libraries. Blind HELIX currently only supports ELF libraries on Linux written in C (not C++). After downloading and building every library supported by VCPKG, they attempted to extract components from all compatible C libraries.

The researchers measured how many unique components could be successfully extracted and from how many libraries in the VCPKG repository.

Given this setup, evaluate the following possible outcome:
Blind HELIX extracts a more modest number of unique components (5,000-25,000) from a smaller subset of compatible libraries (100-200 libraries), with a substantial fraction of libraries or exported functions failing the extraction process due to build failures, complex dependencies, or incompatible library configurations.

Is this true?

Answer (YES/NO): NO